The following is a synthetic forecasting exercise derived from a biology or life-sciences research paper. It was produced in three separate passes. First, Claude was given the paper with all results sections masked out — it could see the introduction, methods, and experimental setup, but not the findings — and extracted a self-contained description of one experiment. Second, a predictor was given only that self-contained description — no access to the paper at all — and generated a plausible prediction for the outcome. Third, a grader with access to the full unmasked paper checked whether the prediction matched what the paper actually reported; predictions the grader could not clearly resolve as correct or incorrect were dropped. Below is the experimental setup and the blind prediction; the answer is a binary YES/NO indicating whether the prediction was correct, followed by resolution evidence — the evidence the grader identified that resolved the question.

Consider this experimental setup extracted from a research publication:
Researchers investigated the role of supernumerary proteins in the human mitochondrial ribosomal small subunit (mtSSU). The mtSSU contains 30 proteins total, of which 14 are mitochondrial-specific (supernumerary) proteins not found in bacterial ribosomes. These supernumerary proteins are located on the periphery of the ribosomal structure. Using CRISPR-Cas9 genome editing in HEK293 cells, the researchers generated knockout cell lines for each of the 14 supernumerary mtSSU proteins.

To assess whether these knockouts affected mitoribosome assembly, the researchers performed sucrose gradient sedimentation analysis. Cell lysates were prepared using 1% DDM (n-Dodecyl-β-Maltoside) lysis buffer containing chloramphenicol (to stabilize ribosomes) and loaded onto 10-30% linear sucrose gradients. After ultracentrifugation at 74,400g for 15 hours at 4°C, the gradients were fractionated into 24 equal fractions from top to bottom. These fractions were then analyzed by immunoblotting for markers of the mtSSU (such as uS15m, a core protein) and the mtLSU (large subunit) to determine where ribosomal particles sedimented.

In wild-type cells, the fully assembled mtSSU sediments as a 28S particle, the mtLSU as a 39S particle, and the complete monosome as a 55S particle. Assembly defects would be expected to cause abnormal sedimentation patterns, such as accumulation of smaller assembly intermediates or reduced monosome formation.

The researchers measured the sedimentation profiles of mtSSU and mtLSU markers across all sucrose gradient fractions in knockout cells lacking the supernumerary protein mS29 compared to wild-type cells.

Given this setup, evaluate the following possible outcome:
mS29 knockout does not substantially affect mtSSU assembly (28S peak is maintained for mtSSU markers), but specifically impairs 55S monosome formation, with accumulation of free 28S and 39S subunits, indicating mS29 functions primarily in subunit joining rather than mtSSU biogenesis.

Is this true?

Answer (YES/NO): NO